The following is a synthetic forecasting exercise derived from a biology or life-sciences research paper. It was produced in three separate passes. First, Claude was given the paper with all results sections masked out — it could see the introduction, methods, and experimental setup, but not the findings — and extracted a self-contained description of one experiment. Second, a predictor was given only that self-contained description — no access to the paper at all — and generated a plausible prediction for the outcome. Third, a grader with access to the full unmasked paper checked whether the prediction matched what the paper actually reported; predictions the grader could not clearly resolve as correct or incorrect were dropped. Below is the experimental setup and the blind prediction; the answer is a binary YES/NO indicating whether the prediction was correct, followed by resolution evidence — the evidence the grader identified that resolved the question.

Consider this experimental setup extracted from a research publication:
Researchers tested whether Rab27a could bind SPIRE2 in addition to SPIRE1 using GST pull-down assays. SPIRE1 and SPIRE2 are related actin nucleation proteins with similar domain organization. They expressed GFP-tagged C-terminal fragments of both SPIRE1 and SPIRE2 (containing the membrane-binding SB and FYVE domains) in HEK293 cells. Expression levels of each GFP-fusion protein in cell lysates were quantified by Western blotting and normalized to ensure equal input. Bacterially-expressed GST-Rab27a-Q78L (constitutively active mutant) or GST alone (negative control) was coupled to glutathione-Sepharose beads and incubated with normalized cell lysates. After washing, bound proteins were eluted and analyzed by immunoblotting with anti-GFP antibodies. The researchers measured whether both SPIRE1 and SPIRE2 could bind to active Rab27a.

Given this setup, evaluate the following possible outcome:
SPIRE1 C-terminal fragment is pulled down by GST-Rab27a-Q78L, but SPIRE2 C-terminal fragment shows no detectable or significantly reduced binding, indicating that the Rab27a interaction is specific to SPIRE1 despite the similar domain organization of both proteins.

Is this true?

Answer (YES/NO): NO